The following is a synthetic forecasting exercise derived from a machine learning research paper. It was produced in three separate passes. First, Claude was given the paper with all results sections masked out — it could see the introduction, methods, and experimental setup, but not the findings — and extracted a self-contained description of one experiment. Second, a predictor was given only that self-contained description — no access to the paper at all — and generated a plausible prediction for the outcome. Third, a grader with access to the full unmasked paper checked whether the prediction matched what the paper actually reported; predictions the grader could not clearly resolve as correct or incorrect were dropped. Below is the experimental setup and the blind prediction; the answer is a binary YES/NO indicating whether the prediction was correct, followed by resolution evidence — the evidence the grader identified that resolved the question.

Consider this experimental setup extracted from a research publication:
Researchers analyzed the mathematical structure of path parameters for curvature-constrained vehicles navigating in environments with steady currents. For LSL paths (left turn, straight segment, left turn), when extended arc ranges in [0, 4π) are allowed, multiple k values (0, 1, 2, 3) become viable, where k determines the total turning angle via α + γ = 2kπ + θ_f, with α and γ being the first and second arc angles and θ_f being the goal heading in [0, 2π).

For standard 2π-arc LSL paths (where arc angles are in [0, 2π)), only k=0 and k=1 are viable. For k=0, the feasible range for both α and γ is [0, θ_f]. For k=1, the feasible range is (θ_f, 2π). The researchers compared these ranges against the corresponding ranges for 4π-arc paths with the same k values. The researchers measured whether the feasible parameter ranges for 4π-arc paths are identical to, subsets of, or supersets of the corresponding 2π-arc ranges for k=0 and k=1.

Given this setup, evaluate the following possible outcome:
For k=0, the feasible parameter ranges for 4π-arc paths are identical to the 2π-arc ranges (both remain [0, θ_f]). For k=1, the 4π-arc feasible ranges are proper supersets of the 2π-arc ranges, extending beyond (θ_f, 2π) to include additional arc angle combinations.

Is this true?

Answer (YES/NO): YES